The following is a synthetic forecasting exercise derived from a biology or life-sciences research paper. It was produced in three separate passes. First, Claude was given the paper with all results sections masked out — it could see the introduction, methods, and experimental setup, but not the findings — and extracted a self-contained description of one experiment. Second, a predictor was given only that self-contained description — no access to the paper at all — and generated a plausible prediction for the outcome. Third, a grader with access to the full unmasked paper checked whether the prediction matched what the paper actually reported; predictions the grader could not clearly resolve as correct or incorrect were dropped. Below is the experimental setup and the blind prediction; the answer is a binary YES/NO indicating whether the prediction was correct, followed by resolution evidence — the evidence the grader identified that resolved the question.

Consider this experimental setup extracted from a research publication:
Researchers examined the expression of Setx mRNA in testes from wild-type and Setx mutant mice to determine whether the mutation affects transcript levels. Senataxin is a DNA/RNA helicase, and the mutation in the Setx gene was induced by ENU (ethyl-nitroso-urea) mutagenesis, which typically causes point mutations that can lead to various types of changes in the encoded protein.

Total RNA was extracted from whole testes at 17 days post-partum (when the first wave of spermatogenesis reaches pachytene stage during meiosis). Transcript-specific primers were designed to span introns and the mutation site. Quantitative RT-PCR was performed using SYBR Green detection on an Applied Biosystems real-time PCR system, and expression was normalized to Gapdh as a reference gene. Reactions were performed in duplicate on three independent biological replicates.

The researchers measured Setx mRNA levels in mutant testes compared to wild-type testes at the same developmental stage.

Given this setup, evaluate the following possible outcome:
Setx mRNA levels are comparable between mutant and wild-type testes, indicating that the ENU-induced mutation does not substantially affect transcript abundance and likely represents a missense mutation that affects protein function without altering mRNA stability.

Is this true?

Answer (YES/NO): NO